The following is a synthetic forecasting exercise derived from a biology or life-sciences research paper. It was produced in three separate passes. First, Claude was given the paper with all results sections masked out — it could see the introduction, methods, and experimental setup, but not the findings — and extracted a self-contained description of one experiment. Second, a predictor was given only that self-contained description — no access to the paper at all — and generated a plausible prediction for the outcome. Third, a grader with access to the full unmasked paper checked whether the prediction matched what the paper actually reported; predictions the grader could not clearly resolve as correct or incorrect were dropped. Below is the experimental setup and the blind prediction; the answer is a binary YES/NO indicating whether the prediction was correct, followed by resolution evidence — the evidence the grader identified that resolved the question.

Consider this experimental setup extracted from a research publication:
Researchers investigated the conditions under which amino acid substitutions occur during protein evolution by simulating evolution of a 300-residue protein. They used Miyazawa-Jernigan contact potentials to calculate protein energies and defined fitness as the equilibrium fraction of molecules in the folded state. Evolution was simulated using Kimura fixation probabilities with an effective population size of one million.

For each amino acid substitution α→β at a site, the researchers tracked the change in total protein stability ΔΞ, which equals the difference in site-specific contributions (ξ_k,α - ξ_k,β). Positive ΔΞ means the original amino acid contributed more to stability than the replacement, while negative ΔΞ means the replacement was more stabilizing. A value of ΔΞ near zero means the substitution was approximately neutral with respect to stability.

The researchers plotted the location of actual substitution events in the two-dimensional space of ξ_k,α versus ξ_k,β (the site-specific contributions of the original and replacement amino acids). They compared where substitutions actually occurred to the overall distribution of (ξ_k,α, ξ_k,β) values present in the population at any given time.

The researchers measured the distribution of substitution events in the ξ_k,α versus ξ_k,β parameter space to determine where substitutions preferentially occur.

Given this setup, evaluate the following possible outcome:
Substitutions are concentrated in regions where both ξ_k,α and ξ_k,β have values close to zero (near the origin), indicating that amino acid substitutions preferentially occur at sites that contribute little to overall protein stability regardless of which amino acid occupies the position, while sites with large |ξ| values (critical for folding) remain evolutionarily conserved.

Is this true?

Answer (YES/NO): NO